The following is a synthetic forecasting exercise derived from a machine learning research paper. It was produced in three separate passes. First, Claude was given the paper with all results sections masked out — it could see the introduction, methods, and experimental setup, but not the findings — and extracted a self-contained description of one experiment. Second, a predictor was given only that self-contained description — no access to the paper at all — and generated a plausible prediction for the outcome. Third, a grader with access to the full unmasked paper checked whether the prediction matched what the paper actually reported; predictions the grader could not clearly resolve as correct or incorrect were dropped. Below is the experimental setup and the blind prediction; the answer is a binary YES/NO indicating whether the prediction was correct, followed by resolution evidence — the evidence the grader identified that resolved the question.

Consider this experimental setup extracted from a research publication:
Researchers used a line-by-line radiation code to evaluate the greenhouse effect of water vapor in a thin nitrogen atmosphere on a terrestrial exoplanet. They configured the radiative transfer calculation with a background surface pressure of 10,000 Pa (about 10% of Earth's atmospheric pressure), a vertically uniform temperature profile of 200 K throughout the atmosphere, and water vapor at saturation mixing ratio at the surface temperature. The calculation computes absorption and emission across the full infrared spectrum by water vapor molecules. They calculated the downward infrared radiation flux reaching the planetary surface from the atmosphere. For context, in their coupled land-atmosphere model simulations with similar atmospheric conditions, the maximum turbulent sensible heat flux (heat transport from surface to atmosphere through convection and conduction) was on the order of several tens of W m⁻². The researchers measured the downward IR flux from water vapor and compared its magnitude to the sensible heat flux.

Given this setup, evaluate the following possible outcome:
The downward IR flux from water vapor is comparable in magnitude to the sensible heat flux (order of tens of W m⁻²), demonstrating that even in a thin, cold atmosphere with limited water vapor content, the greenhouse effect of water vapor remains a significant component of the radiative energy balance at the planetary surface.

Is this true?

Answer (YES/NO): NO